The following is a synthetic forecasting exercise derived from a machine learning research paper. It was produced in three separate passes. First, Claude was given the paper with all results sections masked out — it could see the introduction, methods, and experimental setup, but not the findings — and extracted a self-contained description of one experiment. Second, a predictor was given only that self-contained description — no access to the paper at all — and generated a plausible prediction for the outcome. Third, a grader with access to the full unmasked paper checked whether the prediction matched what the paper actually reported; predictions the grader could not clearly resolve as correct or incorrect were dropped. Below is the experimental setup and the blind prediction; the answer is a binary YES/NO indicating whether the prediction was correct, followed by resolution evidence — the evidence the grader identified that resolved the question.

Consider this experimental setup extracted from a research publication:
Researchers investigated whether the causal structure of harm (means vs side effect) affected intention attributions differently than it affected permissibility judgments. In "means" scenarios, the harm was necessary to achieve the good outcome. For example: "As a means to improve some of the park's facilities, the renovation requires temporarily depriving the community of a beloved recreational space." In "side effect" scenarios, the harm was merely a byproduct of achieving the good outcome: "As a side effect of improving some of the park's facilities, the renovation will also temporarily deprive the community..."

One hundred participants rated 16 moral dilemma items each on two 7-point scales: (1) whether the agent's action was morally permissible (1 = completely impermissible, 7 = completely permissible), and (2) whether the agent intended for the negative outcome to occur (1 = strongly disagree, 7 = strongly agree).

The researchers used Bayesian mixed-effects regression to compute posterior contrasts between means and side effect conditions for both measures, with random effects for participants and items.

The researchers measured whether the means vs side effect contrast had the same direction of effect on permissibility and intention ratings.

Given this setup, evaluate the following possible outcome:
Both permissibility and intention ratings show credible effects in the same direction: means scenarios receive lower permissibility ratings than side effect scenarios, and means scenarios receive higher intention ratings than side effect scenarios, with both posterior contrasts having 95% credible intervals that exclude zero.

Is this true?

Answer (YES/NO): YES